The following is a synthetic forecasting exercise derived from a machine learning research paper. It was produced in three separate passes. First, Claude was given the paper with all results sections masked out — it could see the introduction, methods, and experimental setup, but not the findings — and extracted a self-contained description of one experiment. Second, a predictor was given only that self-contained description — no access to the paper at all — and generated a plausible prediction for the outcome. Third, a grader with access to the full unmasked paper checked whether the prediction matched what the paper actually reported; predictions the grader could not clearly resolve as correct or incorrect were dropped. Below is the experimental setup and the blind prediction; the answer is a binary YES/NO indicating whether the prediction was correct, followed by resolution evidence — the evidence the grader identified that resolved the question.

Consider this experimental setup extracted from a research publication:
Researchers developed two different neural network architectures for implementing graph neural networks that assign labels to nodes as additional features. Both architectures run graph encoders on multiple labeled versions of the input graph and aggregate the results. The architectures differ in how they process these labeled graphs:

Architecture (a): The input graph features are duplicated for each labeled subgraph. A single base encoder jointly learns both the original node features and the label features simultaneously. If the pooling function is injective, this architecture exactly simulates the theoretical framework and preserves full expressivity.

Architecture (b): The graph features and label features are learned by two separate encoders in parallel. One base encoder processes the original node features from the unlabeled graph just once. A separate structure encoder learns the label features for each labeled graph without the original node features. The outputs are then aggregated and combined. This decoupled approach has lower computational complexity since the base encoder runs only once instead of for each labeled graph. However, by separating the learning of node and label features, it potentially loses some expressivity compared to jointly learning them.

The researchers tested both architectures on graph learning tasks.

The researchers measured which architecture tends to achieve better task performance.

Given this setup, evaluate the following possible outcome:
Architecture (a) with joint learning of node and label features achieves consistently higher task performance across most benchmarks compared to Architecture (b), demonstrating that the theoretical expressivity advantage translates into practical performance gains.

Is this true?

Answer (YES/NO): NO